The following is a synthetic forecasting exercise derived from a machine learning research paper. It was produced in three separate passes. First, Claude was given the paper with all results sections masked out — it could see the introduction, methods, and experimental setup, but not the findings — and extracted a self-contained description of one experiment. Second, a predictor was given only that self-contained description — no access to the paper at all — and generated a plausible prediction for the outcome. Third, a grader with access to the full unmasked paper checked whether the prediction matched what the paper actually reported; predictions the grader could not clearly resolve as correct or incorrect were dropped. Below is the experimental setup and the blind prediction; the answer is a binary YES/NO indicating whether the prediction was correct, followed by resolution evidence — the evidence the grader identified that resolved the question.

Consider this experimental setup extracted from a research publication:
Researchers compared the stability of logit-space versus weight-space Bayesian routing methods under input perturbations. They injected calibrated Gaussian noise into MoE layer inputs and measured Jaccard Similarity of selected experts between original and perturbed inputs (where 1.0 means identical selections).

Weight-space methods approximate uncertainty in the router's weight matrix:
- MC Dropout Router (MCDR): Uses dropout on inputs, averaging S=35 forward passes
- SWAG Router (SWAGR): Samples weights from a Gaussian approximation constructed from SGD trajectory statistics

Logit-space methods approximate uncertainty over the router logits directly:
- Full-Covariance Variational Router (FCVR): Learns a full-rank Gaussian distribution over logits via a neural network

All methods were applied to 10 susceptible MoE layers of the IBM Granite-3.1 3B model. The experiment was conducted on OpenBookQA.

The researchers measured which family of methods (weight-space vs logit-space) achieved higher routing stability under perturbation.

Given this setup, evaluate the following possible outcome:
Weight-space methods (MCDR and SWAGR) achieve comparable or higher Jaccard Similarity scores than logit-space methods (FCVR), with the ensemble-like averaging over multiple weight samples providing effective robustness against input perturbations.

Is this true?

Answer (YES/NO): NO